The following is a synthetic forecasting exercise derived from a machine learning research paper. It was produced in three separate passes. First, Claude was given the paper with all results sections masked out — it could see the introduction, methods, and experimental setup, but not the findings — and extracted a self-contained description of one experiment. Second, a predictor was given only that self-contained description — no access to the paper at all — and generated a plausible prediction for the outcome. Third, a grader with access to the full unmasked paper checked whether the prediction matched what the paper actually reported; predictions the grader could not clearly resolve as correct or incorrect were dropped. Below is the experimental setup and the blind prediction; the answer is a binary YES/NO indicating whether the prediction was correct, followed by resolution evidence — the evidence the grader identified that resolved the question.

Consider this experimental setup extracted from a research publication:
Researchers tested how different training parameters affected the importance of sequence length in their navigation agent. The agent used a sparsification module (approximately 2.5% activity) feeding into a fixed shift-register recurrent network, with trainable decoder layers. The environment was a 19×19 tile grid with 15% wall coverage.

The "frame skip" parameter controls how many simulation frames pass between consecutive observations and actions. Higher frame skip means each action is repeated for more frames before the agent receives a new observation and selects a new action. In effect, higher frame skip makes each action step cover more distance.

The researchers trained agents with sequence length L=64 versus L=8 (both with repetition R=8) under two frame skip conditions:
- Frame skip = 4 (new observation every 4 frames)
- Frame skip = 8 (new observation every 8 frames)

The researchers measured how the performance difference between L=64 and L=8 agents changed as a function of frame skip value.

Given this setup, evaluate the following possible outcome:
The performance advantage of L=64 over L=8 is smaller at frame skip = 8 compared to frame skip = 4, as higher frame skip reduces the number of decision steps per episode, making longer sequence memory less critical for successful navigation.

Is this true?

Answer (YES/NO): YES